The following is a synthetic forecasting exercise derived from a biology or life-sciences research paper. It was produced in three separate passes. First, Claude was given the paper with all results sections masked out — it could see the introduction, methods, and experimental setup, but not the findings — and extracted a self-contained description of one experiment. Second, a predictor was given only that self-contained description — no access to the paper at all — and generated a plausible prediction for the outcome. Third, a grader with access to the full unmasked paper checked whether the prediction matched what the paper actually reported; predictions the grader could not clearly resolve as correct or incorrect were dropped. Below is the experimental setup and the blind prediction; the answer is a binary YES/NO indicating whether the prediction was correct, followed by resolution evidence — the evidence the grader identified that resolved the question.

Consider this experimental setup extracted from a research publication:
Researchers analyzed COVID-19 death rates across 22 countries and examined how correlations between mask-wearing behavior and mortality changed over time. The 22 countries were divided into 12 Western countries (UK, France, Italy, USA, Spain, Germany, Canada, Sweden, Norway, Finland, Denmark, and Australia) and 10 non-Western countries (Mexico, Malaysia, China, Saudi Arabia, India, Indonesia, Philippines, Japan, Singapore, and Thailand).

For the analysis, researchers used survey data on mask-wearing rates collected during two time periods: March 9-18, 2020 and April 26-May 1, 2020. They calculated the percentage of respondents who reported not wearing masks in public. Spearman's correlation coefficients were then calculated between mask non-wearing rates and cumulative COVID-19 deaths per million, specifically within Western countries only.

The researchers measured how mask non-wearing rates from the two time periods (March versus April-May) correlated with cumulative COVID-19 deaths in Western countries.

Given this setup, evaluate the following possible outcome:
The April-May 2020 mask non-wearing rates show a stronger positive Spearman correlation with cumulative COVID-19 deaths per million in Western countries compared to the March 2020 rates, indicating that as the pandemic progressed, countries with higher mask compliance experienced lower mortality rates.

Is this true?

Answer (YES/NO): NO